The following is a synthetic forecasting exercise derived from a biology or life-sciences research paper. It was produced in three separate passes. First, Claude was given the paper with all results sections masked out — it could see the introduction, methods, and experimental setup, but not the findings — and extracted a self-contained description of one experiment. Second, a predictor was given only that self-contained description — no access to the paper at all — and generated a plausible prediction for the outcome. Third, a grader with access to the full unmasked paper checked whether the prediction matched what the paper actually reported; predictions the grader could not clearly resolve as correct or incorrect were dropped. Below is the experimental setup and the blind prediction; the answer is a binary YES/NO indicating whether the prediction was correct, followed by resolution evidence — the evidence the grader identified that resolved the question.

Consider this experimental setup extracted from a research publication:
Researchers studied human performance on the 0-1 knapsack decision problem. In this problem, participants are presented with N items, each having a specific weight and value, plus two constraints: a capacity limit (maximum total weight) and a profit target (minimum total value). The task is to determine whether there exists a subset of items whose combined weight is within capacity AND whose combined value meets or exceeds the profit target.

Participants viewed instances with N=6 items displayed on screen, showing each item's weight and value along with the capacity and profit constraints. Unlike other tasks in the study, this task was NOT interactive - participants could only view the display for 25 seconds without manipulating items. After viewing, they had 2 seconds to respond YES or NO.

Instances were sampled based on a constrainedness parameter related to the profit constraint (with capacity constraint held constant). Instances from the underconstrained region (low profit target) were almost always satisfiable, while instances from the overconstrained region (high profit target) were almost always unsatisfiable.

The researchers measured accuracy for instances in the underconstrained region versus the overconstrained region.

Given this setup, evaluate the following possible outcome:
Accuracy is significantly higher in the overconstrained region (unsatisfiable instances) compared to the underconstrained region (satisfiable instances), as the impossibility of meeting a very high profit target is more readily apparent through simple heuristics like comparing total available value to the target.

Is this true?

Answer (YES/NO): NO